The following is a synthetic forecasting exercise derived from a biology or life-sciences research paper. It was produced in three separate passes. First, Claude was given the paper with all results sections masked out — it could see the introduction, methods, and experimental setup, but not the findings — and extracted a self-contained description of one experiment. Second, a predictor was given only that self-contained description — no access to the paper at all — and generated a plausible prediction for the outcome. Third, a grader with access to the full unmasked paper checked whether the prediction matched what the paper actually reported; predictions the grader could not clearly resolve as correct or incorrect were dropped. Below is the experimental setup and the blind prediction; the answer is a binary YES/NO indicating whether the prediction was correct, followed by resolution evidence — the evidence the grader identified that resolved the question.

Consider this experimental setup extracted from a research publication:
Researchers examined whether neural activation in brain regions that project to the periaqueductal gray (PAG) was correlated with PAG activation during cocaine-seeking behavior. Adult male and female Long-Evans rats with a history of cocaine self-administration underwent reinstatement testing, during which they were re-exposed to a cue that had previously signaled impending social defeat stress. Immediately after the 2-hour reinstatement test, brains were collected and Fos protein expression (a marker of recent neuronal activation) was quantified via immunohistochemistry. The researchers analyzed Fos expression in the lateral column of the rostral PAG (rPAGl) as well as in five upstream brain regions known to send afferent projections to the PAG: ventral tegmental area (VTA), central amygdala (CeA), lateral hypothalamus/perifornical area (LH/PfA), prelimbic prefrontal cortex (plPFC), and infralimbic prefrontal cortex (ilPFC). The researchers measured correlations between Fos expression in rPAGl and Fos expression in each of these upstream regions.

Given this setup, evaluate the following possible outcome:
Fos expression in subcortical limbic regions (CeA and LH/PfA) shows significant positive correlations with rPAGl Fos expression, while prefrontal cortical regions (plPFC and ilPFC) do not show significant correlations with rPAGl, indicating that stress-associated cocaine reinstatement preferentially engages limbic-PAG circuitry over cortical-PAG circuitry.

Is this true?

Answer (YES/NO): NO